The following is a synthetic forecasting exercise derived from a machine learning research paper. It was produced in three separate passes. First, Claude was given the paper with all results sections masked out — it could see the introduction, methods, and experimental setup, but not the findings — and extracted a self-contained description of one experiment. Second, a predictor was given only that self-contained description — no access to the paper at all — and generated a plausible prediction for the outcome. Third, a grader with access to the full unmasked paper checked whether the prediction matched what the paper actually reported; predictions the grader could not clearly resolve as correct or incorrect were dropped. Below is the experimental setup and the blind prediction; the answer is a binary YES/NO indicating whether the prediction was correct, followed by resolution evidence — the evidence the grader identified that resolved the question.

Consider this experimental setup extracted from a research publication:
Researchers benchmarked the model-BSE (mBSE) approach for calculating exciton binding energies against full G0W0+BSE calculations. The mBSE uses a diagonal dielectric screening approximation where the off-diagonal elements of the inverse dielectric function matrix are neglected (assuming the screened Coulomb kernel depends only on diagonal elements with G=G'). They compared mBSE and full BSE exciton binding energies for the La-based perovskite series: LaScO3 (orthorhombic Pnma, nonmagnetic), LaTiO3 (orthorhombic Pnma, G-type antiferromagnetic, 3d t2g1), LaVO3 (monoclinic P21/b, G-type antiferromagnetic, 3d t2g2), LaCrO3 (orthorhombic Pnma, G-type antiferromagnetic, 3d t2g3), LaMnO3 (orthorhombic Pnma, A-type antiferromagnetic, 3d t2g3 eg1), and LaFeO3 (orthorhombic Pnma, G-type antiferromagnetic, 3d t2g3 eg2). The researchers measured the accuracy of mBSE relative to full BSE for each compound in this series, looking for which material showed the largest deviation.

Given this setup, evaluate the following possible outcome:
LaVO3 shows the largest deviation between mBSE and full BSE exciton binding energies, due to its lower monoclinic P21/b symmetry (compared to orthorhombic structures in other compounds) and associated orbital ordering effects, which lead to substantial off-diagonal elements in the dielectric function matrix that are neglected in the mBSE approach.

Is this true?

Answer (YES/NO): YES